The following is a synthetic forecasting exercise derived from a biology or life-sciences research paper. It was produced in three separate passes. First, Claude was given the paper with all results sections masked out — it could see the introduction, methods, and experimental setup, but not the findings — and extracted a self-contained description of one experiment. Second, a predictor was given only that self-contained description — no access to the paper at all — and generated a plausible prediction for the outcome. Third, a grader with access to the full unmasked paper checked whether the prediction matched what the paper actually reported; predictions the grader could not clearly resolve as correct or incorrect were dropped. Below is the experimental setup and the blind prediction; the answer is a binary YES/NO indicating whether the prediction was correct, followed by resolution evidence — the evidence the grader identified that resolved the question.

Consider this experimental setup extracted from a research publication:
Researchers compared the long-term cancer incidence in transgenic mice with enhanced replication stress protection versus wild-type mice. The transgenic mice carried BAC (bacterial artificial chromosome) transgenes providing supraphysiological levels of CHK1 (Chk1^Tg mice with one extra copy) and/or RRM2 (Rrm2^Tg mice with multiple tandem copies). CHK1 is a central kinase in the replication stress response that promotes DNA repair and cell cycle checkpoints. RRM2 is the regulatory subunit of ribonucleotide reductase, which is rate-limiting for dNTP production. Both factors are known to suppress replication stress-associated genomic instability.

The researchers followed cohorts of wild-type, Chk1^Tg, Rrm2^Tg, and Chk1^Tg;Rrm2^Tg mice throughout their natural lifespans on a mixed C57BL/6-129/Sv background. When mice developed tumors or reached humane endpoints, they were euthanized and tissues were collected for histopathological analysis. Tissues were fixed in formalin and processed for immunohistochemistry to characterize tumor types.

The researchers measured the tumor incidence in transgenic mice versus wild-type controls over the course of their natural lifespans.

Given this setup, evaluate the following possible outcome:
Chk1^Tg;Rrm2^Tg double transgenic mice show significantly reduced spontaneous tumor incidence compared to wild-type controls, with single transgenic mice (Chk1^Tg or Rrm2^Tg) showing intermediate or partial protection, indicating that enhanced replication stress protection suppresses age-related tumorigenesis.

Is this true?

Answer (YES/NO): NO